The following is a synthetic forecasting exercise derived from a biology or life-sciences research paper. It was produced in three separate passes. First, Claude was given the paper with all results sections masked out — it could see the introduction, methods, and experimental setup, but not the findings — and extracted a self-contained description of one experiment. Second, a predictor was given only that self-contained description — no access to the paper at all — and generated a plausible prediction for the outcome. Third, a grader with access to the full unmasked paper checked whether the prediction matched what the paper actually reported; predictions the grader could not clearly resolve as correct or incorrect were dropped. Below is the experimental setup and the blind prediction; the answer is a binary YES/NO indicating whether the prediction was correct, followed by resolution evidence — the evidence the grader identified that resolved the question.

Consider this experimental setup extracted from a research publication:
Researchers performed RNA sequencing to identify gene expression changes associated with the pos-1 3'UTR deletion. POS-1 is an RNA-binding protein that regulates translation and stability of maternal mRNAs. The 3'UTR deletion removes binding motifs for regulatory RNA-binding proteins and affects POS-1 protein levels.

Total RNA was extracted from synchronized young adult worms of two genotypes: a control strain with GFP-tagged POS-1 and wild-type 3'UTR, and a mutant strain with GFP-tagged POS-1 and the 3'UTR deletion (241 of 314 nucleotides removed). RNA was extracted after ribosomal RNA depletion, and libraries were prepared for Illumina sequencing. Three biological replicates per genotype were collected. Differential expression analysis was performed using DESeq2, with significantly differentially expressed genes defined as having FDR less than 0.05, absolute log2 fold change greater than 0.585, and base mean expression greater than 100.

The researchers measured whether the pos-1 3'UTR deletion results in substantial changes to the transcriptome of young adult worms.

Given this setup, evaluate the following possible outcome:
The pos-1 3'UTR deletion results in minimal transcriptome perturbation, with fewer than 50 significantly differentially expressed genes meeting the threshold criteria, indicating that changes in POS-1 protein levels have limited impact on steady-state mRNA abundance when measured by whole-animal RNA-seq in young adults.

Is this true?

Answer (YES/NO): NO